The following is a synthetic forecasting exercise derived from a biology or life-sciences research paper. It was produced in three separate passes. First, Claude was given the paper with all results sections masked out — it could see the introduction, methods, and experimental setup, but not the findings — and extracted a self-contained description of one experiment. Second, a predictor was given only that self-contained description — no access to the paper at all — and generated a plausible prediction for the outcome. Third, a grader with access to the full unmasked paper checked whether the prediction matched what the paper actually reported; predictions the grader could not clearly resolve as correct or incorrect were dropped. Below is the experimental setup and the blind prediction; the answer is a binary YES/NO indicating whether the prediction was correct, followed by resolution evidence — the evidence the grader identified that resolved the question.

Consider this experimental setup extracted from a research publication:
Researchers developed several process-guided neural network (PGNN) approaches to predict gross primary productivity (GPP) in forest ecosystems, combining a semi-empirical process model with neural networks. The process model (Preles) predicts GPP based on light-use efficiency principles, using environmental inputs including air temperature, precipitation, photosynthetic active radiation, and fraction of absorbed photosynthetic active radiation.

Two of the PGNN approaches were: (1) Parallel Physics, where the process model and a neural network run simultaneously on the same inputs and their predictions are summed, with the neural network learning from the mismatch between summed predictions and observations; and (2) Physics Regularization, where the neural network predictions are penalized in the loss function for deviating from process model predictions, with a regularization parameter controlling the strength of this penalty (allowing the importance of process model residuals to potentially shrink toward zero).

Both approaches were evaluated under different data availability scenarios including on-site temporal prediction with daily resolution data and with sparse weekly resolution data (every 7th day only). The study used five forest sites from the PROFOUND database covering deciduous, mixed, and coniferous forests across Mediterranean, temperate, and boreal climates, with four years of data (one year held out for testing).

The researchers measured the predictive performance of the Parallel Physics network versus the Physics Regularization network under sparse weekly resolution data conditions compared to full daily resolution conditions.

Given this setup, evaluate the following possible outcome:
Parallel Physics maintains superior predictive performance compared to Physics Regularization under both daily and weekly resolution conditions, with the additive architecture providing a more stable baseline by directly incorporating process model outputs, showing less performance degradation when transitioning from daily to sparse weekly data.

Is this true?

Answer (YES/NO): NO